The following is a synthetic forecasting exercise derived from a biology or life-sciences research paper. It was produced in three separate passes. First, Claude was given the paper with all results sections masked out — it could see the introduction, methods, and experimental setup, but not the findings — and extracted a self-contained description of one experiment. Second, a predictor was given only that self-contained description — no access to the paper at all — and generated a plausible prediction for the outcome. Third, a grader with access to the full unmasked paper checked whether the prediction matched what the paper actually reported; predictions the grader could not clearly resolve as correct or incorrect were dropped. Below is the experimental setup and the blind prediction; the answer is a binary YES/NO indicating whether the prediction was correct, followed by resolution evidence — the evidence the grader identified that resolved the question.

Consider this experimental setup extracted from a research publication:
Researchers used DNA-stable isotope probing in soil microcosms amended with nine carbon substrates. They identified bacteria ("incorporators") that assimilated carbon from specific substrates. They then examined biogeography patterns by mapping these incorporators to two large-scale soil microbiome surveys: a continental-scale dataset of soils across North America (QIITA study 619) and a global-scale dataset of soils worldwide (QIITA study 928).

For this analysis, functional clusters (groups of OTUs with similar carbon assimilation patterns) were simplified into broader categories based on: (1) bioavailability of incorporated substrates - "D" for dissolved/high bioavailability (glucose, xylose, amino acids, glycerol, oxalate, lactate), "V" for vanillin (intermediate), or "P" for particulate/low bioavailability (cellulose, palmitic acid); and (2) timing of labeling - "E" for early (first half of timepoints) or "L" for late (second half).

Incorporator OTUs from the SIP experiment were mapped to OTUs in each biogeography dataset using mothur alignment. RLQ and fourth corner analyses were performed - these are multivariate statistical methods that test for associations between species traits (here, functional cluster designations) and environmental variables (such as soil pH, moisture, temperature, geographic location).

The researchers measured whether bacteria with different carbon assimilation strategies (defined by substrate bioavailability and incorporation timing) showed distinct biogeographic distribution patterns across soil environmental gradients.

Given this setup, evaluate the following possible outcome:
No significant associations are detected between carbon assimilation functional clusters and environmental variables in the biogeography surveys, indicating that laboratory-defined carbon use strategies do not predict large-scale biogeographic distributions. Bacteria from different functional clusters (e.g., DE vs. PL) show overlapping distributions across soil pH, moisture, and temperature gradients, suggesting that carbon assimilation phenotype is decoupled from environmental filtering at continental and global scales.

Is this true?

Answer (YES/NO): NO